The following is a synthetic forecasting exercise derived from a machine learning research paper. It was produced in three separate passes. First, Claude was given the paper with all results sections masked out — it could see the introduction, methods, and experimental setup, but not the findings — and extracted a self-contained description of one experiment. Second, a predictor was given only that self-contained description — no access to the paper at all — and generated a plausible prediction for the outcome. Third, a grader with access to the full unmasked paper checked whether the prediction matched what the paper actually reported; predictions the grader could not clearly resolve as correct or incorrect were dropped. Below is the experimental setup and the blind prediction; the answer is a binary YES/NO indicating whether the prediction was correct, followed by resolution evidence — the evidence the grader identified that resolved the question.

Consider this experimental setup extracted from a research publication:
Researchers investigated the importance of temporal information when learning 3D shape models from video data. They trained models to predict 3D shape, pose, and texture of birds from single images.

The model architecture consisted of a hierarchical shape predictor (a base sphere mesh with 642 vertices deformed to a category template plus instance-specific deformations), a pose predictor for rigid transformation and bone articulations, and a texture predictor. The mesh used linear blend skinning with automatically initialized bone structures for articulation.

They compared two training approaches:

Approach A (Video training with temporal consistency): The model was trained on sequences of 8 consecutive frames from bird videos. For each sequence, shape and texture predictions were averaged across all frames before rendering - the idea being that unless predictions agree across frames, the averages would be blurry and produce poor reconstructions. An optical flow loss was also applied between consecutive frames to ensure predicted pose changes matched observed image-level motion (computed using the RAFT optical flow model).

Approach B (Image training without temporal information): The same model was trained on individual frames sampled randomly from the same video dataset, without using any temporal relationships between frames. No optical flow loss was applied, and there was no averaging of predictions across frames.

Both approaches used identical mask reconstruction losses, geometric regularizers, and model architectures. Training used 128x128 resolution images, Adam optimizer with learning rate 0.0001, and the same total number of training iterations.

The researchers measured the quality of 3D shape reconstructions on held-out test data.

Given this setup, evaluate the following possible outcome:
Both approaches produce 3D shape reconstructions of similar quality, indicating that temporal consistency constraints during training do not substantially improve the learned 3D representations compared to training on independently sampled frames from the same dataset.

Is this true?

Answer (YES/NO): NO